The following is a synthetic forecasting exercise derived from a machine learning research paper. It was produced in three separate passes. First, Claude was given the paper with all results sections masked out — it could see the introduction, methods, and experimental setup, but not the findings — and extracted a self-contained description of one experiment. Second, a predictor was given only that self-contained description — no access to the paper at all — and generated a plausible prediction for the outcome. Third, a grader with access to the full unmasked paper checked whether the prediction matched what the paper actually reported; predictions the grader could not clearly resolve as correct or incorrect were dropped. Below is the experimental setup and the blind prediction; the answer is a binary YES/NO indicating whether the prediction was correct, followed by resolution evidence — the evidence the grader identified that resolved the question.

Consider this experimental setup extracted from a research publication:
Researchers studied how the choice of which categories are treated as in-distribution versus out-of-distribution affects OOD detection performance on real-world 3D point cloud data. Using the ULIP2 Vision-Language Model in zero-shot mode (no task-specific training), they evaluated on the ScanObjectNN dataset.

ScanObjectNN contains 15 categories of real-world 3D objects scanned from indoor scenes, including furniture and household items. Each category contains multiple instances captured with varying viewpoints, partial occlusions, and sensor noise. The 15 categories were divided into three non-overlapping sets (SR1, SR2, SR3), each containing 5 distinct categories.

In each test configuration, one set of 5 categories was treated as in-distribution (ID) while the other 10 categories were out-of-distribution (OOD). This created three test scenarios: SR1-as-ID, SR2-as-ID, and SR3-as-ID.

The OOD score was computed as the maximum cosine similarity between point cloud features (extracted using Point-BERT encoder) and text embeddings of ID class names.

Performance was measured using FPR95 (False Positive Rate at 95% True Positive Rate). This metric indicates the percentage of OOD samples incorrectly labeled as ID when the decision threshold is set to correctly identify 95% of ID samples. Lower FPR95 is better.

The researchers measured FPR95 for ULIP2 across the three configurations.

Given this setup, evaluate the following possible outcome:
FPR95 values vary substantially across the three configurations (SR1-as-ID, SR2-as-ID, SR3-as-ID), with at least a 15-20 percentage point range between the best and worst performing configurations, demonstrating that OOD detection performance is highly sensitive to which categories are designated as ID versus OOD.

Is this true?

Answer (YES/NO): NO